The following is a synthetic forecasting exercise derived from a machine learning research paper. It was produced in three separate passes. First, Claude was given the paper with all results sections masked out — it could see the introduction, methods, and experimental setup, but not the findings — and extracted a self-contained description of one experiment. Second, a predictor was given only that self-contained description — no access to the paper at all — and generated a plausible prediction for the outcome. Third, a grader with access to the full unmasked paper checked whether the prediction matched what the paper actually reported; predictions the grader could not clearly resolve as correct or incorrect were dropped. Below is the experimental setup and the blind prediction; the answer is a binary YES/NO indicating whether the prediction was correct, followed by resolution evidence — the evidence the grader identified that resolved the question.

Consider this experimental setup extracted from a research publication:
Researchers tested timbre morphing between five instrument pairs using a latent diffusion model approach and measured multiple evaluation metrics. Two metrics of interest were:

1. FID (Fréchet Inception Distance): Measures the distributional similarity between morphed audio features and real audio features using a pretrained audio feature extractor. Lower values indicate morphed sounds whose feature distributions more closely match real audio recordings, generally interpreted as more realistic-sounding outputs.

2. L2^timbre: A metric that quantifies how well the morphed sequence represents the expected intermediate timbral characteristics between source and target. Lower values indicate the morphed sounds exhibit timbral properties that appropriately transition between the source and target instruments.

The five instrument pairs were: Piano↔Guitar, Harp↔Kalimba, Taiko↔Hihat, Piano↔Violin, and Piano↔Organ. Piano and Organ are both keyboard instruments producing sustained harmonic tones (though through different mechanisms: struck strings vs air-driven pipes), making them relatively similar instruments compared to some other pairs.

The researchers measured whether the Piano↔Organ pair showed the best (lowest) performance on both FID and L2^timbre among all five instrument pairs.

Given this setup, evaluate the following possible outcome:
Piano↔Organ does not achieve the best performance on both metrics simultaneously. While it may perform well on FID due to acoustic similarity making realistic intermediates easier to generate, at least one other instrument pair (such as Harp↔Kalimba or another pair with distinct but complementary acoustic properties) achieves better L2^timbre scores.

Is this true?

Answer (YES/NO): YES